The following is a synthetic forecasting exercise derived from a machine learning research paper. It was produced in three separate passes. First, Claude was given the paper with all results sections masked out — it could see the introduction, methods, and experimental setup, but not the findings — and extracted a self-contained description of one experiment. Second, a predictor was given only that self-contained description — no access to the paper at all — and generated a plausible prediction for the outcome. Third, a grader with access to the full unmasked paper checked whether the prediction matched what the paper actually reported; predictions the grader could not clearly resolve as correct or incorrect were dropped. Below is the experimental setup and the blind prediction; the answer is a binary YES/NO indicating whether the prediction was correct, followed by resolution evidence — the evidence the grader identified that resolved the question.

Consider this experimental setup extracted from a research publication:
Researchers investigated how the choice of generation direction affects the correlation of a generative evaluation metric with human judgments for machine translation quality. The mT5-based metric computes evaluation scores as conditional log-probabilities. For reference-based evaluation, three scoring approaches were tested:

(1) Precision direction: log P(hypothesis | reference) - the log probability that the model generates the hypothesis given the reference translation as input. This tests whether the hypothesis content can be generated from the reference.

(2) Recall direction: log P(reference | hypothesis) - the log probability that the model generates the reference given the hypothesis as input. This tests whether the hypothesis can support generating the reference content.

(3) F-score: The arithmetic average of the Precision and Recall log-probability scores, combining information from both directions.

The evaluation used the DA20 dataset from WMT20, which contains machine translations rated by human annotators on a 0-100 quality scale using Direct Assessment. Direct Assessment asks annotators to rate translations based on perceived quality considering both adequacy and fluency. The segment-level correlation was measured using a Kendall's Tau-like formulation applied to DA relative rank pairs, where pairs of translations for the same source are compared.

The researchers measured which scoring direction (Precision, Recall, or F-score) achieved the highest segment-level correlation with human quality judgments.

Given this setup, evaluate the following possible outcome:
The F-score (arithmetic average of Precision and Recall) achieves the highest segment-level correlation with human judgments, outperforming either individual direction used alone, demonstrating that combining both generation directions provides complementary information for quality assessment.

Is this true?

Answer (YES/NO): YES